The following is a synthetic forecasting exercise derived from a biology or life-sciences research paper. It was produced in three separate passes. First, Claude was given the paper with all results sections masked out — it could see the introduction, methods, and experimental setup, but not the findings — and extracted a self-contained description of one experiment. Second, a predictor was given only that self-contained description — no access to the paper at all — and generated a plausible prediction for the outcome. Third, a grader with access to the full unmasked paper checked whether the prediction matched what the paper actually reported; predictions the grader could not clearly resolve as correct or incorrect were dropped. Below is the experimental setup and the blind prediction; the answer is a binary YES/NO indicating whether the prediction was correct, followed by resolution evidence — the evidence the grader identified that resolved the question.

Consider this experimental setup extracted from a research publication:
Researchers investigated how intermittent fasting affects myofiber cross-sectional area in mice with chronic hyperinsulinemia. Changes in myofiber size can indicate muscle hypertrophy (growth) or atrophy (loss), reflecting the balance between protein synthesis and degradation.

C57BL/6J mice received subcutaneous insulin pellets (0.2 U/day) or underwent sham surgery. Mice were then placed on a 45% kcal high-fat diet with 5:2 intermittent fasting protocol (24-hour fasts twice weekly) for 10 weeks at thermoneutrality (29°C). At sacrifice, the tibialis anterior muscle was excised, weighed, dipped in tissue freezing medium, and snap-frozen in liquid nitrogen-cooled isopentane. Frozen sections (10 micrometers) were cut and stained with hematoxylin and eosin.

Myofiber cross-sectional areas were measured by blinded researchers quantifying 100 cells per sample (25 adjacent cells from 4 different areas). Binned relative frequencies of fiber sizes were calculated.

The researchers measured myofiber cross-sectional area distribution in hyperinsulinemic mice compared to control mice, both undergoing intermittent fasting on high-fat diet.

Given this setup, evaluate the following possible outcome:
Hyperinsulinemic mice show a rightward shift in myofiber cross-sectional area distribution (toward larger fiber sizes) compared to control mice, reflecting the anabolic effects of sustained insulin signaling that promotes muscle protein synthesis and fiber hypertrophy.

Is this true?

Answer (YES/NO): NO